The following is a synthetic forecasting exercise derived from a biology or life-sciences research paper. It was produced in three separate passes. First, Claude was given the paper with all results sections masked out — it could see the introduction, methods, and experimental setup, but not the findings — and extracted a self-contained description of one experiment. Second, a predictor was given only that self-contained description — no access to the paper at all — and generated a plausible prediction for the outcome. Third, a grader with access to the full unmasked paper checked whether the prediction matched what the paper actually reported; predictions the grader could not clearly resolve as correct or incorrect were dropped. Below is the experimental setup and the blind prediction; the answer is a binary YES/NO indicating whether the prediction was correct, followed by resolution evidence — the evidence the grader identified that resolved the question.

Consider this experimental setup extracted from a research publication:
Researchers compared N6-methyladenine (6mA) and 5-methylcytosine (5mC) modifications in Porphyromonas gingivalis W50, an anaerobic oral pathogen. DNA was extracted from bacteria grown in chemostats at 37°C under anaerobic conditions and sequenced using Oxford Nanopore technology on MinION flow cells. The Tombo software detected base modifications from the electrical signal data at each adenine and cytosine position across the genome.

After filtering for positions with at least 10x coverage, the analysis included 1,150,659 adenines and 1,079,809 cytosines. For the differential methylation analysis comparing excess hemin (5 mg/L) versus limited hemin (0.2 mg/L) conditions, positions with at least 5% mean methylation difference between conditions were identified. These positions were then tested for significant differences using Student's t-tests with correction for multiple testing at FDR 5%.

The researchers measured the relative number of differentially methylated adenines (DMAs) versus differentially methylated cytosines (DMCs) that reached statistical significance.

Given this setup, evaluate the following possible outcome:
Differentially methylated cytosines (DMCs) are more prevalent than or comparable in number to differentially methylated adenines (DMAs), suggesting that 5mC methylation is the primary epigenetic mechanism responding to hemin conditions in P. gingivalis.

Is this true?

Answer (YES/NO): NO